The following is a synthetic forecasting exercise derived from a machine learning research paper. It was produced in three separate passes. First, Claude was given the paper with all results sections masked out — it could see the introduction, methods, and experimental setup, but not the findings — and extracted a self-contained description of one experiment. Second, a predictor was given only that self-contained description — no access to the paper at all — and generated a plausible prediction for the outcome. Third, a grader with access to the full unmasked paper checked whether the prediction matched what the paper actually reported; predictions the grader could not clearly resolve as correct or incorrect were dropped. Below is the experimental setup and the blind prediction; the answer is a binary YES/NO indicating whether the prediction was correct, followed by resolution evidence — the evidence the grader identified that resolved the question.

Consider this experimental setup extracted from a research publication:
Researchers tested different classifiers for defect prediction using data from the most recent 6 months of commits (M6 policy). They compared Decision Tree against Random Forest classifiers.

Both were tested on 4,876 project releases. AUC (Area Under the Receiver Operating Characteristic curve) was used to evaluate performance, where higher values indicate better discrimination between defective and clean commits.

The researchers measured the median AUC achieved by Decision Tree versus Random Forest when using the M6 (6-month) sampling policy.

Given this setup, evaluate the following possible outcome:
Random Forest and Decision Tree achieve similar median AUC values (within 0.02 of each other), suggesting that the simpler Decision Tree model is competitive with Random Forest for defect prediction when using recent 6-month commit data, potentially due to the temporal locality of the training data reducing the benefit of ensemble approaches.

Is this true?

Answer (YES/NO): YES